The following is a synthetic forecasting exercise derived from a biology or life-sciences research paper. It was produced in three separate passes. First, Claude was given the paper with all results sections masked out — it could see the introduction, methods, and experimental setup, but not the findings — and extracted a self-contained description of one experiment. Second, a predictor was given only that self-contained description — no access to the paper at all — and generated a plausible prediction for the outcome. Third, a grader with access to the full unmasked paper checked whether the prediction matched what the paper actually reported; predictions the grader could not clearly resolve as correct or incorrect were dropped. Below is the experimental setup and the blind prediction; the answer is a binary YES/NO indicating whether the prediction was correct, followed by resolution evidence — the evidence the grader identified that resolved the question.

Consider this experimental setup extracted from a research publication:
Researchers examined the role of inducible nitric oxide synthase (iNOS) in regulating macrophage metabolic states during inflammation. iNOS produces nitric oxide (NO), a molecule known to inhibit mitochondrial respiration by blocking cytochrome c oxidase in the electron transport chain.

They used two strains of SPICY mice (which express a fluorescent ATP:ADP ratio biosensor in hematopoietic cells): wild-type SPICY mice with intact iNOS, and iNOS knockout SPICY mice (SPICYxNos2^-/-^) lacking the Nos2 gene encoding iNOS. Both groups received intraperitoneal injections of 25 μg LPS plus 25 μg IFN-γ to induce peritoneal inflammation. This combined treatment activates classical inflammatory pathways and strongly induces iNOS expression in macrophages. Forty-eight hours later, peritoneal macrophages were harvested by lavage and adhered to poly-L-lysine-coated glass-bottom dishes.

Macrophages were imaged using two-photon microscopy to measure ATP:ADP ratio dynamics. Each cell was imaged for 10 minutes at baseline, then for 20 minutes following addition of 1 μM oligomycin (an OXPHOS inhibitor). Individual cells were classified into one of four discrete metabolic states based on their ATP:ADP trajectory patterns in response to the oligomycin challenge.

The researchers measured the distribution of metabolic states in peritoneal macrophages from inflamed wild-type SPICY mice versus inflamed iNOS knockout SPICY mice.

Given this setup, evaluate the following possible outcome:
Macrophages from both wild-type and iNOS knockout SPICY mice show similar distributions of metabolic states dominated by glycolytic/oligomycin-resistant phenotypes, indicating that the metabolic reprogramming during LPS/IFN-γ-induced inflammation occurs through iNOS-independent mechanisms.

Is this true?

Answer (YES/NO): NO